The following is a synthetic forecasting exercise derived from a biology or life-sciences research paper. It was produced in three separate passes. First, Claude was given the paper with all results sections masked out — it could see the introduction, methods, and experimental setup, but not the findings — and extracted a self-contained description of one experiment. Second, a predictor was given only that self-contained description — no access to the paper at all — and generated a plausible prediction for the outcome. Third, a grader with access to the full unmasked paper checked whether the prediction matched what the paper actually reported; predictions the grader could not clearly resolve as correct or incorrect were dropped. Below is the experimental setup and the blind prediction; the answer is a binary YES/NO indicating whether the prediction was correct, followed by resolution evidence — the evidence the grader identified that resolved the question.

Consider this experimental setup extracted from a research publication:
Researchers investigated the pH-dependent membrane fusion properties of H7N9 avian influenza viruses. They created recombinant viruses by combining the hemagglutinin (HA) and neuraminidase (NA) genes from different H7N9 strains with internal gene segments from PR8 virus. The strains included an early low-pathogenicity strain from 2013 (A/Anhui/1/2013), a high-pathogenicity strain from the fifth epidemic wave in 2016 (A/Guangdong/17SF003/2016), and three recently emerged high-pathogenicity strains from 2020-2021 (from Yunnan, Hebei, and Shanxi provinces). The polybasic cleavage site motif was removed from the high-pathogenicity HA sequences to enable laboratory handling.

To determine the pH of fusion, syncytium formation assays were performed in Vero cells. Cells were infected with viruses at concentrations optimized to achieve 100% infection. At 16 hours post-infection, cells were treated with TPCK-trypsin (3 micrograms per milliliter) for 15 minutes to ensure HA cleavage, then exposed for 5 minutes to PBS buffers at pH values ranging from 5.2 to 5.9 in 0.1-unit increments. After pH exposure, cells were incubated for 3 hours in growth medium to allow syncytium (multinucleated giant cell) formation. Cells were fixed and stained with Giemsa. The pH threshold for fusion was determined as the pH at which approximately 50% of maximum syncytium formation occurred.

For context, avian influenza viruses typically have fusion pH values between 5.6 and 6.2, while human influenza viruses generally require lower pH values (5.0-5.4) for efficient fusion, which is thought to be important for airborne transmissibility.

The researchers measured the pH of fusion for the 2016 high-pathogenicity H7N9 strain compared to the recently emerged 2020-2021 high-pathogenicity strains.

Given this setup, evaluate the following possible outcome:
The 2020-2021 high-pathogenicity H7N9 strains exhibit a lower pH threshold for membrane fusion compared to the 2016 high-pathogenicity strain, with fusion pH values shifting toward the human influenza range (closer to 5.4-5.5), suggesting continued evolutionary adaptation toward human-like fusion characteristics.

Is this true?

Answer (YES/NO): NO